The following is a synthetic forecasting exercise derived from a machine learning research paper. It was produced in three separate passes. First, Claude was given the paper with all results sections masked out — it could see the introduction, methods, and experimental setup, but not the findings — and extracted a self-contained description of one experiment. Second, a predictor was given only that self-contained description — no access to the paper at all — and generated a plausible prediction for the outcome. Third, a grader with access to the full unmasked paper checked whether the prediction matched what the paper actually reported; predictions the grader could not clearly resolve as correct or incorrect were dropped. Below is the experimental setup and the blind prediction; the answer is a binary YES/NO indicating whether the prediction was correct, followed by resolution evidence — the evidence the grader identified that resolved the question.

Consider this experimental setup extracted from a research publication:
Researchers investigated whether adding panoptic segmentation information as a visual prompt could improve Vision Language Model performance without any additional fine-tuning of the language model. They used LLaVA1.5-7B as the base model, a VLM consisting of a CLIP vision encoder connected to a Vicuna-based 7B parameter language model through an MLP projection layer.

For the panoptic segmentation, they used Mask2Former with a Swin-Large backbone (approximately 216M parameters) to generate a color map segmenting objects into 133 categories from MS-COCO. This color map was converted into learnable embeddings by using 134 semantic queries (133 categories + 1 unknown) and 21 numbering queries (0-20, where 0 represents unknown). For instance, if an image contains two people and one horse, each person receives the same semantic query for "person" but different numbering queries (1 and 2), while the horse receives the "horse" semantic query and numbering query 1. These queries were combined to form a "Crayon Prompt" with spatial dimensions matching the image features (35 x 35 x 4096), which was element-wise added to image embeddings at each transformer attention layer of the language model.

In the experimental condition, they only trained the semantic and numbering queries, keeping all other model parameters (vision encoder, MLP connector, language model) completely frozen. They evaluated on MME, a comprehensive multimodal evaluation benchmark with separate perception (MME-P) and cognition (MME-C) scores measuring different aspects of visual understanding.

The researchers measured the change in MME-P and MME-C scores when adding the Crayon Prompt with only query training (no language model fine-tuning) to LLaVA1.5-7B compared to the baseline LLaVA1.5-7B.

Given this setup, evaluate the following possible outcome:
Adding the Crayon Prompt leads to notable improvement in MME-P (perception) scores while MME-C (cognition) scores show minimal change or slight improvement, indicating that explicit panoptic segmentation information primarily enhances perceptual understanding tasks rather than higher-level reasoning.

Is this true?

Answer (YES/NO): NO